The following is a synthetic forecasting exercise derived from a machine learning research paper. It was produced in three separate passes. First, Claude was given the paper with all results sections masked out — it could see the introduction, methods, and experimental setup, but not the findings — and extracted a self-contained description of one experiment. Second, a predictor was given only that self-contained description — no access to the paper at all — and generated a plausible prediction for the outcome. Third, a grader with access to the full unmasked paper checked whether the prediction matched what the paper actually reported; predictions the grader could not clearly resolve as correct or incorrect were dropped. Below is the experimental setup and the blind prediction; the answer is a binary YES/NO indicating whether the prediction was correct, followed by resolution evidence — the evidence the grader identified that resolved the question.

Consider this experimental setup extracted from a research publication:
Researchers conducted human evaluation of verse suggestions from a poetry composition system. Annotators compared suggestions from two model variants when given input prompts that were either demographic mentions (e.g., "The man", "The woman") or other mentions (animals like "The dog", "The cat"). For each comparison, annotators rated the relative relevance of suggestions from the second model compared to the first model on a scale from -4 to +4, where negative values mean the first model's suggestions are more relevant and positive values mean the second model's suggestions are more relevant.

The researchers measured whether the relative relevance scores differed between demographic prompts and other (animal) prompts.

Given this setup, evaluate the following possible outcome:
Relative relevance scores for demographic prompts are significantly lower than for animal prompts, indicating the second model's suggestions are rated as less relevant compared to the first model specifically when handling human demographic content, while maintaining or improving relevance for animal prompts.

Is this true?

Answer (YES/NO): NO